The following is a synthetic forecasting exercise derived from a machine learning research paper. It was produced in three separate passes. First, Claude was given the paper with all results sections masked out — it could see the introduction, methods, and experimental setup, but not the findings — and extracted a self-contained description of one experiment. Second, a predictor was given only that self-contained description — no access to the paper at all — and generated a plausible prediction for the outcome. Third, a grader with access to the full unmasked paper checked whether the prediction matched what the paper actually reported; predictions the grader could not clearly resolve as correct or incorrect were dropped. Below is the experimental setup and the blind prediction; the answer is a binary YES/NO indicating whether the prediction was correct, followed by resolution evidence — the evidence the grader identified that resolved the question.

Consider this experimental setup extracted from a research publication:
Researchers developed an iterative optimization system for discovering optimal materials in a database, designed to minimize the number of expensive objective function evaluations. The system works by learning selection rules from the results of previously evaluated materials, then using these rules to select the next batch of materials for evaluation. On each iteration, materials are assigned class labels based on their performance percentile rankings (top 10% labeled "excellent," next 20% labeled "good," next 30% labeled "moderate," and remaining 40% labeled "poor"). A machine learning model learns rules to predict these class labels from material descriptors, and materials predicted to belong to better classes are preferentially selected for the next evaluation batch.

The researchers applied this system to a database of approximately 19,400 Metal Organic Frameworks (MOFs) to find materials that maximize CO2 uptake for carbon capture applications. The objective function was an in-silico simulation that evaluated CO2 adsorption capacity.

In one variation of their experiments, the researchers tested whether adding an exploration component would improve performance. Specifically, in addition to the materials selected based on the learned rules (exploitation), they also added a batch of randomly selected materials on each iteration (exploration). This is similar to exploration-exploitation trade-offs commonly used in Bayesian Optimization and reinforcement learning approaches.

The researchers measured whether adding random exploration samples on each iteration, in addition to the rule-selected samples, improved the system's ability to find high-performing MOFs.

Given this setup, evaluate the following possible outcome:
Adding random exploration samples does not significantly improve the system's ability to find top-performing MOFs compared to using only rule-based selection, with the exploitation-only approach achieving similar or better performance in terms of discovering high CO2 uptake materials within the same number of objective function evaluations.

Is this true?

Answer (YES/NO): YES